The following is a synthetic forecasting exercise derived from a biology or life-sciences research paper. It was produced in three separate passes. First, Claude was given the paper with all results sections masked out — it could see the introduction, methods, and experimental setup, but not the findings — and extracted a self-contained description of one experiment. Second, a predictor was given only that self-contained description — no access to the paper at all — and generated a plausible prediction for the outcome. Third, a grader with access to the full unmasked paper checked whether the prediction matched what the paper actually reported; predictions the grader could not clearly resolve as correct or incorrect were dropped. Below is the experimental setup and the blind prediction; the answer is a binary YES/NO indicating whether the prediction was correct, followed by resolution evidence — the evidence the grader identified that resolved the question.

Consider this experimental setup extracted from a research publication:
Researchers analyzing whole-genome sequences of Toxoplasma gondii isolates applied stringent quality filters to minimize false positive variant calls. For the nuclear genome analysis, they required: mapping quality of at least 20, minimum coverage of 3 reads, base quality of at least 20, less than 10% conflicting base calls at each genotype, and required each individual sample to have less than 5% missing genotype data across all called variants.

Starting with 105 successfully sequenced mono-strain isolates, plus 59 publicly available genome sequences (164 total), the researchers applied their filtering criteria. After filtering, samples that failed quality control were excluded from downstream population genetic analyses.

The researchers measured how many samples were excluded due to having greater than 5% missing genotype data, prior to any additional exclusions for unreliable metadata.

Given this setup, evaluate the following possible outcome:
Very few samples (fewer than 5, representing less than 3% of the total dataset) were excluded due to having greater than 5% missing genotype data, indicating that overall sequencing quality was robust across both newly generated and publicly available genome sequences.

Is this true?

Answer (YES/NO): YES